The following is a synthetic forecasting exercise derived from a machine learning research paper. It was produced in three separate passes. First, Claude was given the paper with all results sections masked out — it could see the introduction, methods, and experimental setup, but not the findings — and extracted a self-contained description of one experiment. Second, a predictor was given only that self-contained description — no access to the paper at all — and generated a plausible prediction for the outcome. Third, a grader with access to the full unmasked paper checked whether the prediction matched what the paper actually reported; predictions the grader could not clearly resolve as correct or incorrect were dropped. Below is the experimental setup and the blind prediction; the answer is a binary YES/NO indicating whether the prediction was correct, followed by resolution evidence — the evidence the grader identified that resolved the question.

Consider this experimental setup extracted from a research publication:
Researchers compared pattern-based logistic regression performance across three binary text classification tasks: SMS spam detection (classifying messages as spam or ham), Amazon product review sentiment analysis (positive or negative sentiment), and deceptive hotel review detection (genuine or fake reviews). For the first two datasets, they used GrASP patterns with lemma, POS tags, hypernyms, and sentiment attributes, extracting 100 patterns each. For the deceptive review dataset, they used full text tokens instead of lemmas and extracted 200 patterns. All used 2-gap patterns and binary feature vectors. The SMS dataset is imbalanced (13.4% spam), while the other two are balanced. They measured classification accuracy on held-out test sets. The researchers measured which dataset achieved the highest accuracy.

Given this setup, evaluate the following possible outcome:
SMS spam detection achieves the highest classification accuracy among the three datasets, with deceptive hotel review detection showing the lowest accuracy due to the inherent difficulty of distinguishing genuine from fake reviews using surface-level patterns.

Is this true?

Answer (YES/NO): NO